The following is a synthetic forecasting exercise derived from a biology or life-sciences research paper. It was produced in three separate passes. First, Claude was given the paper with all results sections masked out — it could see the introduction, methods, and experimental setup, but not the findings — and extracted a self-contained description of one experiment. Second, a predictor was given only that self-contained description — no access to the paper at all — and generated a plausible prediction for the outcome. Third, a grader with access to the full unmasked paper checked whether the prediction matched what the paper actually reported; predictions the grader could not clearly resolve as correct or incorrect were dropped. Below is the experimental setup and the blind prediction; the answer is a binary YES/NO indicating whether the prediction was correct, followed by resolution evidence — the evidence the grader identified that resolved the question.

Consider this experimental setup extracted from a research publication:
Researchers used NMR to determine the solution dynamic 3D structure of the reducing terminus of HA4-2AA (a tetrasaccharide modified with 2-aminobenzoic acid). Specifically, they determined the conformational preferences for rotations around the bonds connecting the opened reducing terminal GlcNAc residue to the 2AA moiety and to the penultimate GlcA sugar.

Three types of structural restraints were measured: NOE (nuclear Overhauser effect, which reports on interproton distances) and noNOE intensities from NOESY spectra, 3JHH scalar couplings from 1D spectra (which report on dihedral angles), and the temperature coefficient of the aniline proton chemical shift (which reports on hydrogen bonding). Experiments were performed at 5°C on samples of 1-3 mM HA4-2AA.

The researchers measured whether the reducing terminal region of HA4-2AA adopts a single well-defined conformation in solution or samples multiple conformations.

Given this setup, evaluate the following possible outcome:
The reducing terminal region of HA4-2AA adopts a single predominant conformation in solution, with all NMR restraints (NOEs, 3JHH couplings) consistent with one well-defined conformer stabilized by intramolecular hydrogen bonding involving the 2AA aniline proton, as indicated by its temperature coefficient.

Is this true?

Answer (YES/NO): NO